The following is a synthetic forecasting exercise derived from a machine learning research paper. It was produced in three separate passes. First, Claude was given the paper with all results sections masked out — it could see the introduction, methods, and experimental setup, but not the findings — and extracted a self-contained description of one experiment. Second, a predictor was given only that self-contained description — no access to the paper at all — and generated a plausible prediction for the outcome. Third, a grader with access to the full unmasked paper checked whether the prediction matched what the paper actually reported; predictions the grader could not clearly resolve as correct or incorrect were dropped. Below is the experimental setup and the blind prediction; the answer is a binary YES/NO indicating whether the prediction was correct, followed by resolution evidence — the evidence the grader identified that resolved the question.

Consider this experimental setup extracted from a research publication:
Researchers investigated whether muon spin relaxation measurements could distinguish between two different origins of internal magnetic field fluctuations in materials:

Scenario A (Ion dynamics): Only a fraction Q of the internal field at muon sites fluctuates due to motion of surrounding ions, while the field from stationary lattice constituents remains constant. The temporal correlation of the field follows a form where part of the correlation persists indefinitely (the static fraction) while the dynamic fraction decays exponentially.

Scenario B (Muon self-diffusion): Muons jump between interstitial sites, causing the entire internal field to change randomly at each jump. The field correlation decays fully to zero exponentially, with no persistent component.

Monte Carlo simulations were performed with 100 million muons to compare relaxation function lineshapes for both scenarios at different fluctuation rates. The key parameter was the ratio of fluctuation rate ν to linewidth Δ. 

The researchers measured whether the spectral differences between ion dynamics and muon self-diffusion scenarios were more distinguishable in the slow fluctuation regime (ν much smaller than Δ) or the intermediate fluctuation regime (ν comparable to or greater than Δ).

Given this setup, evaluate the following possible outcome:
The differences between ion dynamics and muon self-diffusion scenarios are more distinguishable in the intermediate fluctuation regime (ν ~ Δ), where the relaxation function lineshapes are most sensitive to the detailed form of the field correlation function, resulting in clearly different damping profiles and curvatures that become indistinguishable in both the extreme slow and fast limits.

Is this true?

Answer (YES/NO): YES